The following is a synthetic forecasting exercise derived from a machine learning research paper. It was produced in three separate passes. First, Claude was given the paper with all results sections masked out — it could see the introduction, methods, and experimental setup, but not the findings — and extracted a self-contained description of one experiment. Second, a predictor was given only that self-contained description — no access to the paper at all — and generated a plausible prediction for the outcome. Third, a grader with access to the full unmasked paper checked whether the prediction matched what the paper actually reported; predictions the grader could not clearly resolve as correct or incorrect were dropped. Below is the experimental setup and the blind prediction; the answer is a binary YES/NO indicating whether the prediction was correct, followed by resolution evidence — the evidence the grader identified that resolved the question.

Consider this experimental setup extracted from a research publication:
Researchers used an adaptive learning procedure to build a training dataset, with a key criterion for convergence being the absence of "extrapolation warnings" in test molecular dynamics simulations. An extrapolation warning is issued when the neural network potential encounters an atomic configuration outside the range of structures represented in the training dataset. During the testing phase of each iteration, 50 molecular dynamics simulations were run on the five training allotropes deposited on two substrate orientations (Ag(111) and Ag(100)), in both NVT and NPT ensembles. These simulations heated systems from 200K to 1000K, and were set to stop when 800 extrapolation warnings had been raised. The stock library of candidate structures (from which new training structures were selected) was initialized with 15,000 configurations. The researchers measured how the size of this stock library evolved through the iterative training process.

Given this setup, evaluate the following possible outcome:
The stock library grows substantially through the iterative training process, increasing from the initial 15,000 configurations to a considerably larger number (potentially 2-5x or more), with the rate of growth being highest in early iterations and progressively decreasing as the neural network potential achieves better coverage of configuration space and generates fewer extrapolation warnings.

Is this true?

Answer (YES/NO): YES